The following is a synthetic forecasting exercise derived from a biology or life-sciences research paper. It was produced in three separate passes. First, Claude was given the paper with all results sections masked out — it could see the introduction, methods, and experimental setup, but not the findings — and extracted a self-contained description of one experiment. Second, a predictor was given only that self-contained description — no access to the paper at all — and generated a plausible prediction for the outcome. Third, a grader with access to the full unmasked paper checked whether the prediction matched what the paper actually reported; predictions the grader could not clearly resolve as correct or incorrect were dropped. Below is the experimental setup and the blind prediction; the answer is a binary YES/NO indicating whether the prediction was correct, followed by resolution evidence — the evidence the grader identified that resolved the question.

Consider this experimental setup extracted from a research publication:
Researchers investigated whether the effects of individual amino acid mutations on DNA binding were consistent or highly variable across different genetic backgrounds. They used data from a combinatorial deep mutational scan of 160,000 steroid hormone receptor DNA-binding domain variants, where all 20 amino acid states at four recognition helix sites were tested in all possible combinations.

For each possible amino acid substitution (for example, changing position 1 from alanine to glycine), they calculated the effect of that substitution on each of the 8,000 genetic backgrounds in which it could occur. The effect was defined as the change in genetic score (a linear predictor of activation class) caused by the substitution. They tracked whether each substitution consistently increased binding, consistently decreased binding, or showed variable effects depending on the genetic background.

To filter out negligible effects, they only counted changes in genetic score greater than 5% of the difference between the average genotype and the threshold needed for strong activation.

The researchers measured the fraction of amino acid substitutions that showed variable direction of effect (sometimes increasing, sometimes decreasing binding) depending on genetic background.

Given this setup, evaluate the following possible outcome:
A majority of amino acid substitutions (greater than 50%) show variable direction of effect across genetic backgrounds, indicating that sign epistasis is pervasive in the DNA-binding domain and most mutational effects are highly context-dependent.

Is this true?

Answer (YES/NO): YES